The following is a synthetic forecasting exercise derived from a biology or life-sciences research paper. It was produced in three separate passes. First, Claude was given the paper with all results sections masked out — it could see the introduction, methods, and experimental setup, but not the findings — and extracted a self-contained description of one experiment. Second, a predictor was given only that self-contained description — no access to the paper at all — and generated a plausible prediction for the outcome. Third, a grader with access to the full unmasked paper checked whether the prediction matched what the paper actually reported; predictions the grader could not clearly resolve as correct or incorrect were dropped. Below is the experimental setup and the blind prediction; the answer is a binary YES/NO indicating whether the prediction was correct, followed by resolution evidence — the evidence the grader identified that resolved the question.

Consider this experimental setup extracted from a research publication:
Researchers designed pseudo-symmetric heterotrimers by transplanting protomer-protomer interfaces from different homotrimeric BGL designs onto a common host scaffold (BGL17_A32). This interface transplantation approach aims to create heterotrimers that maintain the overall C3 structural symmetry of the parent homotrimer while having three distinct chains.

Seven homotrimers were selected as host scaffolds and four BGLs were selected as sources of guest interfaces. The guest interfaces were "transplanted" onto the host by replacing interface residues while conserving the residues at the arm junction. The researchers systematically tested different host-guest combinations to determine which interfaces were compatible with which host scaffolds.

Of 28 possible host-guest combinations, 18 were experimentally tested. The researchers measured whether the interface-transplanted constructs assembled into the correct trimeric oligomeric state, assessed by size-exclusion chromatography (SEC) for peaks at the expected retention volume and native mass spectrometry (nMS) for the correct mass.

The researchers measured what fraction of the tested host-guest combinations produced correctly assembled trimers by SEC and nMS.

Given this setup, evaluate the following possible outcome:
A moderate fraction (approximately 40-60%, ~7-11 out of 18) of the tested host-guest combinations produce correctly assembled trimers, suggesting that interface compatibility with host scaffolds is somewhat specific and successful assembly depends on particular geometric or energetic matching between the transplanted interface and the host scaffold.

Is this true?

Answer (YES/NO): NO